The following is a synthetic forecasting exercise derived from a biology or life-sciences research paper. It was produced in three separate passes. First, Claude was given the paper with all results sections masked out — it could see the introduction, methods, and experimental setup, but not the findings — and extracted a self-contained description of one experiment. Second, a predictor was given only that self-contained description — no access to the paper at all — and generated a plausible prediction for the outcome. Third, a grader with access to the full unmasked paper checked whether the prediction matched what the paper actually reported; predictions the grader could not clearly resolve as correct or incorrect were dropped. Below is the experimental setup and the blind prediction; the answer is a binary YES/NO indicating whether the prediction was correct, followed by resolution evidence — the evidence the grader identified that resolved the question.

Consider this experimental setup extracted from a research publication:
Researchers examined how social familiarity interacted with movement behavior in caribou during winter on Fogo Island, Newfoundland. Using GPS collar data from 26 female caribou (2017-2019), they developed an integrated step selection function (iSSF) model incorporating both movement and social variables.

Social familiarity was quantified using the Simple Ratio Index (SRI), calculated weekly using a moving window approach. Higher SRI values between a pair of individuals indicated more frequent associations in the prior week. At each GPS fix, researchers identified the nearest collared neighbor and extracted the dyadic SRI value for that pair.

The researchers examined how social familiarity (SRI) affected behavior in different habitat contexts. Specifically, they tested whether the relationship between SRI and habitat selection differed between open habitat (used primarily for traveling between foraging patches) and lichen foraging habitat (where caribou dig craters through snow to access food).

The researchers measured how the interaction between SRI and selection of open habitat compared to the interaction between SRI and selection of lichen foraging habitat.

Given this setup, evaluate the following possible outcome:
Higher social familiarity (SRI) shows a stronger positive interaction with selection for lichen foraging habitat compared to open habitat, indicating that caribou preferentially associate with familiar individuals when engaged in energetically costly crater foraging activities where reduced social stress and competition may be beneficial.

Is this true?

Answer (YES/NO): NO